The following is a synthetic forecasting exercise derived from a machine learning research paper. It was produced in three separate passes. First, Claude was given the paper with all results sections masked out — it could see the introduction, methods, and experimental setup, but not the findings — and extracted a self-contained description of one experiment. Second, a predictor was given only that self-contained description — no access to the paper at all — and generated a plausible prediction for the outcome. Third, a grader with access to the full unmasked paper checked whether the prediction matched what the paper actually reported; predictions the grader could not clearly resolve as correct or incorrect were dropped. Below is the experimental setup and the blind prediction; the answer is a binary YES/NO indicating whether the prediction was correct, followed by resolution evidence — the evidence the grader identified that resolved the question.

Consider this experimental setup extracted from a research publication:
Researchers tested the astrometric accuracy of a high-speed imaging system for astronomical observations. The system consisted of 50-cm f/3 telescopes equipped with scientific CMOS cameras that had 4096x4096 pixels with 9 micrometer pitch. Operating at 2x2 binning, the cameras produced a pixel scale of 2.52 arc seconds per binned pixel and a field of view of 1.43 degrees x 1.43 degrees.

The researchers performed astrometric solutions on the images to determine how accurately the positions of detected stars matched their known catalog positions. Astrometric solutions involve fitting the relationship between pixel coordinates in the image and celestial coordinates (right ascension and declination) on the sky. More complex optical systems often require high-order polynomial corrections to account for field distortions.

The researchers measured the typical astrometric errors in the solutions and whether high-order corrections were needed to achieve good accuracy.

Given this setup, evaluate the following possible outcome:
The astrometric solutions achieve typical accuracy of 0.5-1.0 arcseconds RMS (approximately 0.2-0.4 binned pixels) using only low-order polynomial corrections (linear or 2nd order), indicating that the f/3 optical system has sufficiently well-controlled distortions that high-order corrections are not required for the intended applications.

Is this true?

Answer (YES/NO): NO